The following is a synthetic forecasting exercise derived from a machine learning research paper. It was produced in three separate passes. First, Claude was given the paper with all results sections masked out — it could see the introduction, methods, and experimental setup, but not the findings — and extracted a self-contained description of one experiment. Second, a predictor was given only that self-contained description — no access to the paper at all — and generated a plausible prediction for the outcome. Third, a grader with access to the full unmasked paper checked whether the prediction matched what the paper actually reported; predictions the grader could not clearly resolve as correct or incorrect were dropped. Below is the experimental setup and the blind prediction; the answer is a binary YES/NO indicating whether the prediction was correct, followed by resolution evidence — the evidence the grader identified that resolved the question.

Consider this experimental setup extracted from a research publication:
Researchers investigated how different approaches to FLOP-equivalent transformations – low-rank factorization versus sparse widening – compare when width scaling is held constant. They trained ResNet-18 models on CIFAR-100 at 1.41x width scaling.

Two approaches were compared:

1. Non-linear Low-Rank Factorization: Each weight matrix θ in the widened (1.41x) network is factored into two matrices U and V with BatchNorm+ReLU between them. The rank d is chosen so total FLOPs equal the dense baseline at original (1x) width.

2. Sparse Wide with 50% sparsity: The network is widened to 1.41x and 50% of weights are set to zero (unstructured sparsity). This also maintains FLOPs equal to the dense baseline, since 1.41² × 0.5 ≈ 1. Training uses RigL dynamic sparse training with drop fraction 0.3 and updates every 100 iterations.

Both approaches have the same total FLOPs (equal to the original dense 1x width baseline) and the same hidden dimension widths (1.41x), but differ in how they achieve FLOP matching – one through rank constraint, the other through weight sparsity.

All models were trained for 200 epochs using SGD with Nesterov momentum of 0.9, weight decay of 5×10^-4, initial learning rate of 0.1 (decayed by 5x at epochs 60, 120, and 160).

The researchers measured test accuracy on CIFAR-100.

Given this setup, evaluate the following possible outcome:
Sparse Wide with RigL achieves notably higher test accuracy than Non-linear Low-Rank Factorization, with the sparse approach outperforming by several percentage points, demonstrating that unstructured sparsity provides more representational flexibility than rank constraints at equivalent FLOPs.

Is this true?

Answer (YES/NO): YES